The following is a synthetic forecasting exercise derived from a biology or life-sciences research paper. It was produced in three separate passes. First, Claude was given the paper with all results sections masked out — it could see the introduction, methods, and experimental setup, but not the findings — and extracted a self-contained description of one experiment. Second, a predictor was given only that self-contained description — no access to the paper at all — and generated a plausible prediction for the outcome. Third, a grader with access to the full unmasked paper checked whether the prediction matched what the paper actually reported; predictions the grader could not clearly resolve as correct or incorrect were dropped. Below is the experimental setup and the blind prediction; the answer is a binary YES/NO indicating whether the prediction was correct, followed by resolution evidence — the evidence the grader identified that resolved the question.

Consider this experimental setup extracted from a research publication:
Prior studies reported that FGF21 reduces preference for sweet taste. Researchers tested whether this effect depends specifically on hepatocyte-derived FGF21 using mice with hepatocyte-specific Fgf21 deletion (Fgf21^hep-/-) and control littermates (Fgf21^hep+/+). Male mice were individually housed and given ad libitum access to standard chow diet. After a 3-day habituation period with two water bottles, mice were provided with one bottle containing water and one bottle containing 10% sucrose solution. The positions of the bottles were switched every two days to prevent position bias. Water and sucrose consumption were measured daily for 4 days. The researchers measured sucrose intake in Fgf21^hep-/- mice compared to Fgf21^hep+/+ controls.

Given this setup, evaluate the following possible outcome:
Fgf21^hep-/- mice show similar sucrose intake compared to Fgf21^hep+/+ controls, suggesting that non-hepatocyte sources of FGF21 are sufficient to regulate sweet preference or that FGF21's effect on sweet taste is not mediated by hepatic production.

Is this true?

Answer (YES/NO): NO